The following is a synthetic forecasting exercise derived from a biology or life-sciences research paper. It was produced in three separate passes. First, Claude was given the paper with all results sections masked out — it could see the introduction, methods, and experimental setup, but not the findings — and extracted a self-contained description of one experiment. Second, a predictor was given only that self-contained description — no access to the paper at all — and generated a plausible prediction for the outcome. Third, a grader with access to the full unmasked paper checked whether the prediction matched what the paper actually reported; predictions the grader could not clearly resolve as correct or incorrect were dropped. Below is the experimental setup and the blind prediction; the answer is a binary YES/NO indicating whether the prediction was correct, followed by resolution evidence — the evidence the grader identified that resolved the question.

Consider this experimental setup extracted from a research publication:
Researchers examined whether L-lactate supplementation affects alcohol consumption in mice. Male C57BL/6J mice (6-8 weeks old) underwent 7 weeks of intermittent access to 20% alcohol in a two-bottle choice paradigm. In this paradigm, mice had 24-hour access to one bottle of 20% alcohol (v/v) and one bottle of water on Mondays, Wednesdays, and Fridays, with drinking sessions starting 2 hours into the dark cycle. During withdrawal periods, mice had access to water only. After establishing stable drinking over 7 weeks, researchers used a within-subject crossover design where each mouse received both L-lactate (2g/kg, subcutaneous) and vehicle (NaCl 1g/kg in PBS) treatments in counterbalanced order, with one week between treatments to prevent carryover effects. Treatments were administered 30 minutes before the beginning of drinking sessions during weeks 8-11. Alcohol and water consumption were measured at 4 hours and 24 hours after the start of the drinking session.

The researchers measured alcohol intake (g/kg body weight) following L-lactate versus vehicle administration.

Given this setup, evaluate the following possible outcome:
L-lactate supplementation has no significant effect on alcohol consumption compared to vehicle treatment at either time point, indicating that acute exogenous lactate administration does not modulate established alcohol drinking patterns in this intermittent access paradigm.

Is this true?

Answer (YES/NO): NO